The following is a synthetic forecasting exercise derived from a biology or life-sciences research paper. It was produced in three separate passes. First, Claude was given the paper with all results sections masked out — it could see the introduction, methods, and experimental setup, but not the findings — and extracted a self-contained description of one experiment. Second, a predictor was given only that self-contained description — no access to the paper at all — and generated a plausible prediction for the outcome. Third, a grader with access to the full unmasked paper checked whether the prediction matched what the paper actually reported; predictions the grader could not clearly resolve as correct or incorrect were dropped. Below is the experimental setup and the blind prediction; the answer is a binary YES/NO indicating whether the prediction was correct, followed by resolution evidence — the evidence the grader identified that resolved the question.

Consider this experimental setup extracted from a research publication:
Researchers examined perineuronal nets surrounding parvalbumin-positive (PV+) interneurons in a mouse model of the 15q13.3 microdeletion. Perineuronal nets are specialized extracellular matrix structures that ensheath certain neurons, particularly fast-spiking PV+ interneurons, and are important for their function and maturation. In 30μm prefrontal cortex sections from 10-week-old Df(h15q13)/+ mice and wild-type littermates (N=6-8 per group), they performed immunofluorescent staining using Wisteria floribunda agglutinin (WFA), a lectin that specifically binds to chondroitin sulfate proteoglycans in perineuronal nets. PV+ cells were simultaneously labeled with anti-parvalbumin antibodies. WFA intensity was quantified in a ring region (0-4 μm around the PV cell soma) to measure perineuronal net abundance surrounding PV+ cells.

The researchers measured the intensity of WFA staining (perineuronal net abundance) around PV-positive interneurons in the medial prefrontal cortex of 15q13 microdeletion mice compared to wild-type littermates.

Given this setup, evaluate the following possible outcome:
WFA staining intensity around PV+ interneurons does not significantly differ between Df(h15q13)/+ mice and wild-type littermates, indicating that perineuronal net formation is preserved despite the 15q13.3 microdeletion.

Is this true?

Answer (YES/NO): NO